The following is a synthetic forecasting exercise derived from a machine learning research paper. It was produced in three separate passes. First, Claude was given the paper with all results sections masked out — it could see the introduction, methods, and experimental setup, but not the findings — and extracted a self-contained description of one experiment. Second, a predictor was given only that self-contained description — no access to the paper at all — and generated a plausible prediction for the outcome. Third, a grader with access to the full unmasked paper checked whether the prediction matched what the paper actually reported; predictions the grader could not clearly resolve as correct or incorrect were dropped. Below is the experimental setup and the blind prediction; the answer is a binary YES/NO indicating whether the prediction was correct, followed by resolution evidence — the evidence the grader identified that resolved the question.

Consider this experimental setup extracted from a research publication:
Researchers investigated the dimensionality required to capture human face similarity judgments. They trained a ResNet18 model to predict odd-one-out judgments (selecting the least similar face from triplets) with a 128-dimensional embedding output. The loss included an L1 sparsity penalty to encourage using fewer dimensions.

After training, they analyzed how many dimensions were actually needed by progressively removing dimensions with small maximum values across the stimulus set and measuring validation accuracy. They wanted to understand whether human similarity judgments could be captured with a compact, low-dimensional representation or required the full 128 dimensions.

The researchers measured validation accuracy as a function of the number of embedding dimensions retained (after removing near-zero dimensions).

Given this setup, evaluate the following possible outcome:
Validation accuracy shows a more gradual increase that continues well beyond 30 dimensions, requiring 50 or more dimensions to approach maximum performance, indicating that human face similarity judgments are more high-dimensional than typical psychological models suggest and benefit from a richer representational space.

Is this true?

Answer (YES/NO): NO